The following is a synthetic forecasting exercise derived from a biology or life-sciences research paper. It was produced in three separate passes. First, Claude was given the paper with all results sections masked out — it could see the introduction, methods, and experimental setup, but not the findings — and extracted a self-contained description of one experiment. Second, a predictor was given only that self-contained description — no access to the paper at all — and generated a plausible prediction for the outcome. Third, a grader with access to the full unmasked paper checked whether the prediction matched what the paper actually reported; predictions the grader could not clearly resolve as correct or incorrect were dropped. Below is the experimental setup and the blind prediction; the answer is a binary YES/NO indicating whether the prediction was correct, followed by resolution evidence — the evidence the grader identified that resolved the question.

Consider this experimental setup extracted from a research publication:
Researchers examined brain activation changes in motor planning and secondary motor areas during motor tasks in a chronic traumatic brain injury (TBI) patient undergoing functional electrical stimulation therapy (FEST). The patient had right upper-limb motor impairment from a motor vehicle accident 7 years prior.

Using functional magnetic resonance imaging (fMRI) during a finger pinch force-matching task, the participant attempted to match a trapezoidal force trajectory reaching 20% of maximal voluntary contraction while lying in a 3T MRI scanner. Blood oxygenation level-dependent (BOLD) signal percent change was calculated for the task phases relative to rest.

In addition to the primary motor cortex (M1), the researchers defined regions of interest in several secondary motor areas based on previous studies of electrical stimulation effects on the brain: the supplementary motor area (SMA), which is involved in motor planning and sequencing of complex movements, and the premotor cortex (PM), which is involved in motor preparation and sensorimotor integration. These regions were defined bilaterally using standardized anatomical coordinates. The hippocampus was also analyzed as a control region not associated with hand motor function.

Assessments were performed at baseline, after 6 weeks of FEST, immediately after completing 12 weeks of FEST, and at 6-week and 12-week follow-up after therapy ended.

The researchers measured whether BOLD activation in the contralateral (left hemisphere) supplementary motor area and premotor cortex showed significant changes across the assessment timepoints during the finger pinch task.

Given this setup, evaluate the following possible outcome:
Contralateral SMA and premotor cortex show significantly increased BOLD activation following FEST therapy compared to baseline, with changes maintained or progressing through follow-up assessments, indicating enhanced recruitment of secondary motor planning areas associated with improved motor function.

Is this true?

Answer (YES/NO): YES